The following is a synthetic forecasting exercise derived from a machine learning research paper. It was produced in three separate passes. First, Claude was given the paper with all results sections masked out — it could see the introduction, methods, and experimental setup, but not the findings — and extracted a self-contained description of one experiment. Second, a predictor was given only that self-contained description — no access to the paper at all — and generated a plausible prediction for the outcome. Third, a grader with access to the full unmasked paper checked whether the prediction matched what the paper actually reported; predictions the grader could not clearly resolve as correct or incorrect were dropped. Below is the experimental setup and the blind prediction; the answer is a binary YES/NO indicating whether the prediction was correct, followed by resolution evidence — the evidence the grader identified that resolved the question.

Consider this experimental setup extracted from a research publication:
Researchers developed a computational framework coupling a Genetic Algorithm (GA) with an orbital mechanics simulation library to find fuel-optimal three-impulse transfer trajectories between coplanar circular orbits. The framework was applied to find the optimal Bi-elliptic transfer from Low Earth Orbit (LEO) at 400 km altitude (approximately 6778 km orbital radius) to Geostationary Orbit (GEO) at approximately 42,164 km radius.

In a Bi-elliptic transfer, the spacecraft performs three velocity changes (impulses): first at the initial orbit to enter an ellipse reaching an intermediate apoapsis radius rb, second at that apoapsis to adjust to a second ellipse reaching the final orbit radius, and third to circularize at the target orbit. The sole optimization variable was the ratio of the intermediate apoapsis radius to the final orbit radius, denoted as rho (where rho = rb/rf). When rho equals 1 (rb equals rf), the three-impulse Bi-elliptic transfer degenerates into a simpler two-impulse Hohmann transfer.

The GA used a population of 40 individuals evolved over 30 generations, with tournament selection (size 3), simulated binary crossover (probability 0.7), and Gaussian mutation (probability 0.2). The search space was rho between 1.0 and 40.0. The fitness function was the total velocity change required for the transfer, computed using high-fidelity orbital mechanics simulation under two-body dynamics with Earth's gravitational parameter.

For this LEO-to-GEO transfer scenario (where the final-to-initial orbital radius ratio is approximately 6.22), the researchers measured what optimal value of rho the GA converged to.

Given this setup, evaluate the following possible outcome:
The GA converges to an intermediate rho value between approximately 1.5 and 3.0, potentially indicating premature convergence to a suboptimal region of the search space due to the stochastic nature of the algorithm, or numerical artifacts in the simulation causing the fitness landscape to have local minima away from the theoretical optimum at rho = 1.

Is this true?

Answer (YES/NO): NO